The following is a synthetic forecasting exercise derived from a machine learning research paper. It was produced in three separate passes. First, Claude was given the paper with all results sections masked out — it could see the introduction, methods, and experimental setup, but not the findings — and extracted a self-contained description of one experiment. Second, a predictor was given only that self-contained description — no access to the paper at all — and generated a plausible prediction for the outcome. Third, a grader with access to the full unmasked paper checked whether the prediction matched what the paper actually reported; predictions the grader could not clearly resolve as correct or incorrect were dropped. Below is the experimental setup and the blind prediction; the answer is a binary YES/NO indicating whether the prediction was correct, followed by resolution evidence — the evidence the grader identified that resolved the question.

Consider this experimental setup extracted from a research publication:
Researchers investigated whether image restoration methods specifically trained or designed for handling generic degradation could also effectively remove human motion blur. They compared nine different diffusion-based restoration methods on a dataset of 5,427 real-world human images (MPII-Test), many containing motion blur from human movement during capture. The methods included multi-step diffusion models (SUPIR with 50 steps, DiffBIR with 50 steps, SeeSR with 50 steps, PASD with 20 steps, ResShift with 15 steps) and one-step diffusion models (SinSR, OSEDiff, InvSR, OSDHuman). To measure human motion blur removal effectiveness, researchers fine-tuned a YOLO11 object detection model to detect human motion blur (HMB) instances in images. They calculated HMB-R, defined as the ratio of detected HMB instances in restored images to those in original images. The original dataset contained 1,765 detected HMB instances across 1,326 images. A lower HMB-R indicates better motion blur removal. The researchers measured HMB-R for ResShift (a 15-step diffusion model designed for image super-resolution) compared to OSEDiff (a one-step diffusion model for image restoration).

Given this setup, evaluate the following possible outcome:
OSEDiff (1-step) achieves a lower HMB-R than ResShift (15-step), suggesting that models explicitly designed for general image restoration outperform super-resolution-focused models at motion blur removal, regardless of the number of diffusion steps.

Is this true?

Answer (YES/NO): YES